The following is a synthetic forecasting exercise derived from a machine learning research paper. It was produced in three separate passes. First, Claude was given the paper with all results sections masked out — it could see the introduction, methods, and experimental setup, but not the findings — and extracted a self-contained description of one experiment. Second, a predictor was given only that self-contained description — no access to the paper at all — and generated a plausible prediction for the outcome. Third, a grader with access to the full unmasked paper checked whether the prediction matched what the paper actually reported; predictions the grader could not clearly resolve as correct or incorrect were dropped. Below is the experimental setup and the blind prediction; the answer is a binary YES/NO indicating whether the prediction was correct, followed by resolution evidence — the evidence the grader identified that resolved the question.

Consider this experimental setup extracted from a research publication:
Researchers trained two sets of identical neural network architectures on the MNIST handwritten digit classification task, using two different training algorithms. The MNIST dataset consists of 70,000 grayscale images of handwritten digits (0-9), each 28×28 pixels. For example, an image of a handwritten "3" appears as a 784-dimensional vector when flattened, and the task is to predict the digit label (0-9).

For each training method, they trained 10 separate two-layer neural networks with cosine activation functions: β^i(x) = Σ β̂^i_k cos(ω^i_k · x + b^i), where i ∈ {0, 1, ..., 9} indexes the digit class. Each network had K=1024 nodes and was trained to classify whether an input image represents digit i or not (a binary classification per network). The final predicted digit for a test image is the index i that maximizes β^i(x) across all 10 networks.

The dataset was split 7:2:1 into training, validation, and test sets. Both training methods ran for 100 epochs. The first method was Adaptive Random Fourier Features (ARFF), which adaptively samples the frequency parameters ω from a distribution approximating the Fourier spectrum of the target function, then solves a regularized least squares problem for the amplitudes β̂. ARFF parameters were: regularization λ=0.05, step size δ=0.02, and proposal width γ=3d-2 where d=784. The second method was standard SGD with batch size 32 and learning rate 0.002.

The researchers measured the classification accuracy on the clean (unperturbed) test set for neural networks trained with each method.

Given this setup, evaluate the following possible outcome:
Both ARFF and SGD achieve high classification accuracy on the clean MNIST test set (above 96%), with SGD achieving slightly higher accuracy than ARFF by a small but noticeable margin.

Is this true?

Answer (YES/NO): NO